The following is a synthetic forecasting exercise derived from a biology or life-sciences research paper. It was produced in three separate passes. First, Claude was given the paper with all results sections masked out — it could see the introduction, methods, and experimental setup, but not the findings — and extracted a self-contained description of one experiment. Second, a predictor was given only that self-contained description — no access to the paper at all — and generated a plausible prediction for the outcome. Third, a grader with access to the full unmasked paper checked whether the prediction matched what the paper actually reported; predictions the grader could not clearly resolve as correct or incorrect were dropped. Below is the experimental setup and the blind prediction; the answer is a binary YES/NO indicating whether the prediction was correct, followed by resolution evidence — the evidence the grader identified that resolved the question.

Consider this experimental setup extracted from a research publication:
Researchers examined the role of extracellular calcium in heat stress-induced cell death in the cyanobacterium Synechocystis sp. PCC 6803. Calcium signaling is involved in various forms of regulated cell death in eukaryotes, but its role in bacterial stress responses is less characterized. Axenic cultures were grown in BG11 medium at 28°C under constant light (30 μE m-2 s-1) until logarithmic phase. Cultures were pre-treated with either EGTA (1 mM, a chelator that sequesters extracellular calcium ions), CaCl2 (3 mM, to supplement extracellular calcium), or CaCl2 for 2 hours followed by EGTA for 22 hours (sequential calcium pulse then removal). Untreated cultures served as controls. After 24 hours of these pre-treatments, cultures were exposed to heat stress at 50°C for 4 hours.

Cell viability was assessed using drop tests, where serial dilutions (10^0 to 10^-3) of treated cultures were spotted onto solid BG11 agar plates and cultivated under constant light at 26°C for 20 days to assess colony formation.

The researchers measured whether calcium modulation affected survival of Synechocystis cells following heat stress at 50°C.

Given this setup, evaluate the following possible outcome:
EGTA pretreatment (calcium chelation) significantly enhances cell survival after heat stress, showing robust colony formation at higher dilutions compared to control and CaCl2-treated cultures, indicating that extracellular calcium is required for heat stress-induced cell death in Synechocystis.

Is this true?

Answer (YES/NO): NO